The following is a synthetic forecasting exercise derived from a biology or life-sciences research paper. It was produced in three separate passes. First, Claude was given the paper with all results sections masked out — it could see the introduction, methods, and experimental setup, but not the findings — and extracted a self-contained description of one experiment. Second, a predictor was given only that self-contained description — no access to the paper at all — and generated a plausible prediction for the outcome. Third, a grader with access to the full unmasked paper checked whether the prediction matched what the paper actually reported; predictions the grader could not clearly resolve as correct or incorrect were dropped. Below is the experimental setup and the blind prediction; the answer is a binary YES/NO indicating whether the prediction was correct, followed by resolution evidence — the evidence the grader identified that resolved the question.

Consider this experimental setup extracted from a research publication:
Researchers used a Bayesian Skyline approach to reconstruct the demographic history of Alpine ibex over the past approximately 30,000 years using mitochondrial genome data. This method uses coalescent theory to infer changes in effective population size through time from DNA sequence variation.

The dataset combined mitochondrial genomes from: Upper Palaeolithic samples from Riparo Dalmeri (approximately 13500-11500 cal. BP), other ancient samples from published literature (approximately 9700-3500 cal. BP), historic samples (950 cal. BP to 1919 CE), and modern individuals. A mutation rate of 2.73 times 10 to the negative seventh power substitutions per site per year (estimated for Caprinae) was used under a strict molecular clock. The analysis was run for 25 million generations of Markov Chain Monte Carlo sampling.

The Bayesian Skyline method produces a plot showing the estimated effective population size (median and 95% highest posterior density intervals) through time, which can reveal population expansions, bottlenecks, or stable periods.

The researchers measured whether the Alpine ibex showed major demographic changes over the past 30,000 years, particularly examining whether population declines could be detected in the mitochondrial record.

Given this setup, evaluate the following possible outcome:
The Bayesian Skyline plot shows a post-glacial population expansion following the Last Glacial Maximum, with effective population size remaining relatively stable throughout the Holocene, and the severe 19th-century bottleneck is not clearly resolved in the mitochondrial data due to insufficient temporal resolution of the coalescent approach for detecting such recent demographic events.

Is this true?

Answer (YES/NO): NO